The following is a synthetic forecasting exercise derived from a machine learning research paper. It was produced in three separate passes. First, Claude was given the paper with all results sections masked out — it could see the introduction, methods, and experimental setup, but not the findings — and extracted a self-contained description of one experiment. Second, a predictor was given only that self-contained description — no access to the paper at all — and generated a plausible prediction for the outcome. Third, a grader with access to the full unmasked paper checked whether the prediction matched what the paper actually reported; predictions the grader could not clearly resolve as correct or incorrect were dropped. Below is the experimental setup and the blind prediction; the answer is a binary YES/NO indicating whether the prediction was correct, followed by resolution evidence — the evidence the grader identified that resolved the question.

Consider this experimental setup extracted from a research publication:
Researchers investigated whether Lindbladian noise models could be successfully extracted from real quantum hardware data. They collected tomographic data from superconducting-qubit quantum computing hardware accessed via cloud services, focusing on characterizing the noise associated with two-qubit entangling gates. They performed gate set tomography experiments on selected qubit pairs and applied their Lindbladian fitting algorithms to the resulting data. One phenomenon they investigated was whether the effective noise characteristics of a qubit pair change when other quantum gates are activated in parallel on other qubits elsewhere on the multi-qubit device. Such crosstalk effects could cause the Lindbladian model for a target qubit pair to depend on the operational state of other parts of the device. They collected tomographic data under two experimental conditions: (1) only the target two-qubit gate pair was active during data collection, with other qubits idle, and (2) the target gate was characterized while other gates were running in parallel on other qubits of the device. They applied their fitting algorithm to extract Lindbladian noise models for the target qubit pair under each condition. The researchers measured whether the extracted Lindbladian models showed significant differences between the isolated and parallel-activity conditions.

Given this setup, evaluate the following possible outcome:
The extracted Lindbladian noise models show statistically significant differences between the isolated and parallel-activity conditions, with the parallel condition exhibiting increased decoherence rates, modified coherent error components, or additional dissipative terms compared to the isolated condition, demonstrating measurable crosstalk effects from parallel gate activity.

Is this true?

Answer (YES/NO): YES